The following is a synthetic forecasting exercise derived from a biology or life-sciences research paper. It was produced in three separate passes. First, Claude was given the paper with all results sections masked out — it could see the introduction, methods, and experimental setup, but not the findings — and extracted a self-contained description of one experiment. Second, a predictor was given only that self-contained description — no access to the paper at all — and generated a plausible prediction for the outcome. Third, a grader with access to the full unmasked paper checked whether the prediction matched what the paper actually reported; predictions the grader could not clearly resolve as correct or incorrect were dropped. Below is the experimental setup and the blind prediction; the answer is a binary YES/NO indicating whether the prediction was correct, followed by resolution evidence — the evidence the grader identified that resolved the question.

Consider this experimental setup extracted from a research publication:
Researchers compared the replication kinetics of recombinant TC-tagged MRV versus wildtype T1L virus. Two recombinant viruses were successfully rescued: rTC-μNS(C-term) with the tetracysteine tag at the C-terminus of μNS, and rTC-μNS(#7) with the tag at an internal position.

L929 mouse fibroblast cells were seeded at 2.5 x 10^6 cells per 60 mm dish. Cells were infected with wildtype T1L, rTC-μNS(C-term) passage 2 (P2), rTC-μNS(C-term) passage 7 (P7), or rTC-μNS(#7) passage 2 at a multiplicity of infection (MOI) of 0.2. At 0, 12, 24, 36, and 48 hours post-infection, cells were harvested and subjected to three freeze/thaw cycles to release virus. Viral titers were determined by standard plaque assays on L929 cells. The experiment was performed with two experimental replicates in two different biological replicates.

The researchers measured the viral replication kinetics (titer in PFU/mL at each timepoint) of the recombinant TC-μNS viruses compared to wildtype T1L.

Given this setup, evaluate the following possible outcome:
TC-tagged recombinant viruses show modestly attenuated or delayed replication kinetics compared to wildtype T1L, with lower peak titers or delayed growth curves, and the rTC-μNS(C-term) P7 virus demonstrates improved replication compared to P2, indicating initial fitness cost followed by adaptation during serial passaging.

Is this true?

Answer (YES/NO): NO